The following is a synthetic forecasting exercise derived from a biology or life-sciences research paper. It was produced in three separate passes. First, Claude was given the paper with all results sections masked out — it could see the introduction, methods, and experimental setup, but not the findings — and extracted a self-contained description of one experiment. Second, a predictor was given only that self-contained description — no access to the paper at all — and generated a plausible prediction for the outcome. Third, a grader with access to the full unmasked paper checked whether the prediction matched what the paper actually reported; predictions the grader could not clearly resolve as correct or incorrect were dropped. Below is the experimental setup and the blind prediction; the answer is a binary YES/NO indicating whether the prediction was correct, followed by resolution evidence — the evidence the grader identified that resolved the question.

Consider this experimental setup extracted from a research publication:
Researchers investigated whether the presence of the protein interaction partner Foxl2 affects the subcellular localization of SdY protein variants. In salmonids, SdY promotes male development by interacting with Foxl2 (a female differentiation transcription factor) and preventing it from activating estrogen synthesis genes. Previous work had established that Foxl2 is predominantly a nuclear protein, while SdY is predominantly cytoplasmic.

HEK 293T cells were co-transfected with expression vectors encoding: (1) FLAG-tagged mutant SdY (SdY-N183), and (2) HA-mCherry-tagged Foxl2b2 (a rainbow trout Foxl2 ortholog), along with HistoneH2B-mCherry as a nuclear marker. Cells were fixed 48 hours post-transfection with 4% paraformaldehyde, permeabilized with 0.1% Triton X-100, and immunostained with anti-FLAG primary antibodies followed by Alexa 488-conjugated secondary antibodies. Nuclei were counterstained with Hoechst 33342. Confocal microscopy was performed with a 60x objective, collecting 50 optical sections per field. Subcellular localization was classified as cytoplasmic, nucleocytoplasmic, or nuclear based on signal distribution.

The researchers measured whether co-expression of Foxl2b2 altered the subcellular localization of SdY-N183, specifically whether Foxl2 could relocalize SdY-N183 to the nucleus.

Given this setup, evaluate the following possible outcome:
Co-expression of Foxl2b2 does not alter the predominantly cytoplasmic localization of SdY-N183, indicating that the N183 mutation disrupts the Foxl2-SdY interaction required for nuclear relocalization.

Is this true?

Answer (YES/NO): YES